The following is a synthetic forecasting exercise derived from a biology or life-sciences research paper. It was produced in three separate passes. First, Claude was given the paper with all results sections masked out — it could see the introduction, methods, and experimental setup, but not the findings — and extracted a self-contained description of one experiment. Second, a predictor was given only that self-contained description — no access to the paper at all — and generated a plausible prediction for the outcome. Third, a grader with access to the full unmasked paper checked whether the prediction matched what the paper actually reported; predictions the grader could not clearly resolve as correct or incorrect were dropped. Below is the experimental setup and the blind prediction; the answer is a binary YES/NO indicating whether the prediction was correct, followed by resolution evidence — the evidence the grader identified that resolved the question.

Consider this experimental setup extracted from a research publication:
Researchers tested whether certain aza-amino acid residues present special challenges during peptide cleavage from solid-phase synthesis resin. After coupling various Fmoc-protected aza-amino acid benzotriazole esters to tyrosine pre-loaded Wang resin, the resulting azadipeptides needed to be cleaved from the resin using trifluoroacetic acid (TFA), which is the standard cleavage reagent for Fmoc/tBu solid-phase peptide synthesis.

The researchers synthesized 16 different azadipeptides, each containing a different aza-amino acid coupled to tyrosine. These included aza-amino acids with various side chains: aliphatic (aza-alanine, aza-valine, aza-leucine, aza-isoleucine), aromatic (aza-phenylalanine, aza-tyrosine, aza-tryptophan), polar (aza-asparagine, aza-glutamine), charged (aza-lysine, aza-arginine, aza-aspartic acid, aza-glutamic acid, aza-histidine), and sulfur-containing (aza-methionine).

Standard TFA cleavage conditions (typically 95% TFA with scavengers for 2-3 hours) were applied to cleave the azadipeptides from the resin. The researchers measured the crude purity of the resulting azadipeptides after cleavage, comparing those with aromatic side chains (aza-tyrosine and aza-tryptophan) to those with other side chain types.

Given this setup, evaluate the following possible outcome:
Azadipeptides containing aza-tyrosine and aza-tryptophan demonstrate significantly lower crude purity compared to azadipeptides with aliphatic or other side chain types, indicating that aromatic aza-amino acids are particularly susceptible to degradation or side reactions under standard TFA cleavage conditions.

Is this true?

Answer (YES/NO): YES